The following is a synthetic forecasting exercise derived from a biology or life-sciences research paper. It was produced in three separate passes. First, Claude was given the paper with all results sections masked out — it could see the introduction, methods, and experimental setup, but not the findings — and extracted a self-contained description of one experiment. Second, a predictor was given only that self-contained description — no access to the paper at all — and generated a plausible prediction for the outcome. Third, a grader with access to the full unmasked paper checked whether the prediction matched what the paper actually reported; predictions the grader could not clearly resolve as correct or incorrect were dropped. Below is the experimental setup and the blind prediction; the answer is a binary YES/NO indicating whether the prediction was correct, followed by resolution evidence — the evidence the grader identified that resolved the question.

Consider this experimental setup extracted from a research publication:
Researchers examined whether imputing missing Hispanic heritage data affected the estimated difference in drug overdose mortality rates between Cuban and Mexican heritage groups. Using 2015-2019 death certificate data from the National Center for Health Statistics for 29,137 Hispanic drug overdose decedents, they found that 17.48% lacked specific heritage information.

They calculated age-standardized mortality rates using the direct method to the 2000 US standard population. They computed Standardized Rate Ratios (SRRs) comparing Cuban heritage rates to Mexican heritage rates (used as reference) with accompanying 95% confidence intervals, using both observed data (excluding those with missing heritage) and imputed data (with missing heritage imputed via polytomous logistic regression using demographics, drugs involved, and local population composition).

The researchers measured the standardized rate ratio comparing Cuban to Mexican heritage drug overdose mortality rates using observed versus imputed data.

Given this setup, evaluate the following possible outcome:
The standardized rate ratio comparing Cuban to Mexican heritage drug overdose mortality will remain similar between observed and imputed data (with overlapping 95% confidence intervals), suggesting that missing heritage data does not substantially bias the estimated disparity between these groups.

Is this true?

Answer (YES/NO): NO